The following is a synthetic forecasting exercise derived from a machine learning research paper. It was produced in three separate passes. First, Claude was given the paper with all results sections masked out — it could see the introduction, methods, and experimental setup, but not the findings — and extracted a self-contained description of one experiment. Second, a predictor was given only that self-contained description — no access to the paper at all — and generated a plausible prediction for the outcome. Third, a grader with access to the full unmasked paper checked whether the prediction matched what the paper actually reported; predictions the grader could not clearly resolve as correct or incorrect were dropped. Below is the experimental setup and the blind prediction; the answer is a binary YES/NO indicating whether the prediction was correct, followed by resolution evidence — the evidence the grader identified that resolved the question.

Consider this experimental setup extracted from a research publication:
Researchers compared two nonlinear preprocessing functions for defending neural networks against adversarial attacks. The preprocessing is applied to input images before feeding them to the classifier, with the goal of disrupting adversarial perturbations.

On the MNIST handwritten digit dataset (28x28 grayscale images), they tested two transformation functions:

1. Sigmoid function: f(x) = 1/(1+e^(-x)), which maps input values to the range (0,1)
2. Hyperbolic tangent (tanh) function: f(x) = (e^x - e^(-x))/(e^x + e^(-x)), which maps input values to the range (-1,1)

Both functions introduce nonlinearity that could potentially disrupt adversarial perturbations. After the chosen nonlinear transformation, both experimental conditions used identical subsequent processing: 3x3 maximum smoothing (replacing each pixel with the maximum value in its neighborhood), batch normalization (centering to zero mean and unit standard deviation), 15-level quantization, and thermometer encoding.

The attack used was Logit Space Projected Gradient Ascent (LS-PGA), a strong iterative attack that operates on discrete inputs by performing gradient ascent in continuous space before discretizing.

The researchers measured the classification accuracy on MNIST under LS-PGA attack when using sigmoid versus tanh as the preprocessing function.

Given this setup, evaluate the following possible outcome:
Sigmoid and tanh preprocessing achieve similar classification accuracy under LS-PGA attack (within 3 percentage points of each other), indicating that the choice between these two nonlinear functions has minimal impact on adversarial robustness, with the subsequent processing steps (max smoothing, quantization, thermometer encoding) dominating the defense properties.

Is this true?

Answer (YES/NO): NO